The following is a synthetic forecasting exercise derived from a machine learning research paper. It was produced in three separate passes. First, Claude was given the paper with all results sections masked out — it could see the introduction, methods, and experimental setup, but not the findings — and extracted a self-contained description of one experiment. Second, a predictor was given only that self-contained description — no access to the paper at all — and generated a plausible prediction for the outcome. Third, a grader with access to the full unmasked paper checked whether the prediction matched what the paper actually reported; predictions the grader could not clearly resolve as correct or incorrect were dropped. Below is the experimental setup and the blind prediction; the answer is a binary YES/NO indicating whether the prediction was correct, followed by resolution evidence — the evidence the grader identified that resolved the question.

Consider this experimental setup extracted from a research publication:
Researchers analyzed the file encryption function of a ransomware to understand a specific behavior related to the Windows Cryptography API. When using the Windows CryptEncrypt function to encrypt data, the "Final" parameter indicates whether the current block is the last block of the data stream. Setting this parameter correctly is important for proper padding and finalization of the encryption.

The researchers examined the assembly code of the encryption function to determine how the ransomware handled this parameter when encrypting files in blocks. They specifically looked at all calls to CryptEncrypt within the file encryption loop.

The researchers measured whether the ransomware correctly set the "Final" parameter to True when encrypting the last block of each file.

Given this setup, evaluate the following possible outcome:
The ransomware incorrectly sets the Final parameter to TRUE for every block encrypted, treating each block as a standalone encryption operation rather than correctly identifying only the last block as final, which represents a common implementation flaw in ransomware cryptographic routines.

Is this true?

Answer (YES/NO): NO